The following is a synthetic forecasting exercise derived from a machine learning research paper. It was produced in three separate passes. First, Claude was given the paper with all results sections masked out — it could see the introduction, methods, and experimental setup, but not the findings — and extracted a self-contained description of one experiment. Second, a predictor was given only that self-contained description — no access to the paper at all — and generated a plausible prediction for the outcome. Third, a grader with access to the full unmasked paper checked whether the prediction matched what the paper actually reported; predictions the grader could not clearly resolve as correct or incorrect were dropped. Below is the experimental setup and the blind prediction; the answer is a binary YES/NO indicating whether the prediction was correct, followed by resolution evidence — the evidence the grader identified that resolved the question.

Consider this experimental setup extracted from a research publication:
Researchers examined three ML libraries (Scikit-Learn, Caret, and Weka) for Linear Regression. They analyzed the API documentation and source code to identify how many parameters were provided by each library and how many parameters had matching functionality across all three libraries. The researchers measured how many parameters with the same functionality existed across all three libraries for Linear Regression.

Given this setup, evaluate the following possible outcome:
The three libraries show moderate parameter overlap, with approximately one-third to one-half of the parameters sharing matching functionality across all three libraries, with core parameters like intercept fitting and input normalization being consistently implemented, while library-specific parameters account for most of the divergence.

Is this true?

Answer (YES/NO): NO